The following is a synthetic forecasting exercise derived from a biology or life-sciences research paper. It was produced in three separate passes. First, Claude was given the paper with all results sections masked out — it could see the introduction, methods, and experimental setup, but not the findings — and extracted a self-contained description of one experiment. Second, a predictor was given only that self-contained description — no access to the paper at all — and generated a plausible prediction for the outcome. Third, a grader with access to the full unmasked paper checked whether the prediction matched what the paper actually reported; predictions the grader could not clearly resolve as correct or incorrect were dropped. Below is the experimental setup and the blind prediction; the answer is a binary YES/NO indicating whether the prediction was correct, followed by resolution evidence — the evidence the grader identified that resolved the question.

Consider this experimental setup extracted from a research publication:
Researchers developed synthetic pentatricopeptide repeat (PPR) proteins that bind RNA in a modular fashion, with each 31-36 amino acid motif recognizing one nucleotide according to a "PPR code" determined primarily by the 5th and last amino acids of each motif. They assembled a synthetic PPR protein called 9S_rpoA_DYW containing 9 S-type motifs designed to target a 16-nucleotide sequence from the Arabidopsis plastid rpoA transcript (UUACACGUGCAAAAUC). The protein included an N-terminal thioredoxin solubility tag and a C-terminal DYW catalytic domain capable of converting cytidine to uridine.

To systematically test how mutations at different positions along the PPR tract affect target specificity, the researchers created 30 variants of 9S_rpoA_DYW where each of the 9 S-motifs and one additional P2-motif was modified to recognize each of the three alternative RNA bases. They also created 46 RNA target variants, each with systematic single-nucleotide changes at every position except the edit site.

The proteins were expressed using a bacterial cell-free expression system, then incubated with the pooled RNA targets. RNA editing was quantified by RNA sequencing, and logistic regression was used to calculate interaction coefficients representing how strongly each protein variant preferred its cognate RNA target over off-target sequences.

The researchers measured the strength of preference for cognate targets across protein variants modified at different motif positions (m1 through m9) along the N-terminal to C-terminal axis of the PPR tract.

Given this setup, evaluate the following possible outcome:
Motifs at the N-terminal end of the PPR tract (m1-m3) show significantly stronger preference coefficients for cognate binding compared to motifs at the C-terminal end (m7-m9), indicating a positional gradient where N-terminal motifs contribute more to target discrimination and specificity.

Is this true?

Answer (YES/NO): YES